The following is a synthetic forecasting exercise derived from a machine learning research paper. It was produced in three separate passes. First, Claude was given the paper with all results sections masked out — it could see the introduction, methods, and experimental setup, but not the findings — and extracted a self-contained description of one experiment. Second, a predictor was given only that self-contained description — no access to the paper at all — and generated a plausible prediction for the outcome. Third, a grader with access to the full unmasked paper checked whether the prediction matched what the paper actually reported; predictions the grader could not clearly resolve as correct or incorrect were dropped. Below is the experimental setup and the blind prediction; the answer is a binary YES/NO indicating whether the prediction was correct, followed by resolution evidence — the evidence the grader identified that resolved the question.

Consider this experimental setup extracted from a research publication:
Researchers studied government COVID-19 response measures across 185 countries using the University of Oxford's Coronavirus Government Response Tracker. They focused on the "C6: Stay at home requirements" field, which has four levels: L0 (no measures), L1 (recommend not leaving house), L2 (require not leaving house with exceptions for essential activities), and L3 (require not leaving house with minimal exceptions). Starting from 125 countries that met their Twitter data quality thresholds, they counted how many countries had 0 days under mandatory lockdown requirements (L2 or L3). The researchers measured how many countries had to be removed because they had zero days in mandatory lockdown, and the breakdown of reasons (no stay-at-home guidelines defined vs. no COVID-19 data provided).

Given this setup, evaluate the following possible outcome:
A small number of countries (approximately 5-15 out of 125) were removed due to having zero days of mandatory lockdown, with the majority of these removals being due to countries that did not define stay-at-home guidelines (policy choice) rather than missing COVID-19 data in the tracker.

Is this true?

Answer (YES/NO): YES